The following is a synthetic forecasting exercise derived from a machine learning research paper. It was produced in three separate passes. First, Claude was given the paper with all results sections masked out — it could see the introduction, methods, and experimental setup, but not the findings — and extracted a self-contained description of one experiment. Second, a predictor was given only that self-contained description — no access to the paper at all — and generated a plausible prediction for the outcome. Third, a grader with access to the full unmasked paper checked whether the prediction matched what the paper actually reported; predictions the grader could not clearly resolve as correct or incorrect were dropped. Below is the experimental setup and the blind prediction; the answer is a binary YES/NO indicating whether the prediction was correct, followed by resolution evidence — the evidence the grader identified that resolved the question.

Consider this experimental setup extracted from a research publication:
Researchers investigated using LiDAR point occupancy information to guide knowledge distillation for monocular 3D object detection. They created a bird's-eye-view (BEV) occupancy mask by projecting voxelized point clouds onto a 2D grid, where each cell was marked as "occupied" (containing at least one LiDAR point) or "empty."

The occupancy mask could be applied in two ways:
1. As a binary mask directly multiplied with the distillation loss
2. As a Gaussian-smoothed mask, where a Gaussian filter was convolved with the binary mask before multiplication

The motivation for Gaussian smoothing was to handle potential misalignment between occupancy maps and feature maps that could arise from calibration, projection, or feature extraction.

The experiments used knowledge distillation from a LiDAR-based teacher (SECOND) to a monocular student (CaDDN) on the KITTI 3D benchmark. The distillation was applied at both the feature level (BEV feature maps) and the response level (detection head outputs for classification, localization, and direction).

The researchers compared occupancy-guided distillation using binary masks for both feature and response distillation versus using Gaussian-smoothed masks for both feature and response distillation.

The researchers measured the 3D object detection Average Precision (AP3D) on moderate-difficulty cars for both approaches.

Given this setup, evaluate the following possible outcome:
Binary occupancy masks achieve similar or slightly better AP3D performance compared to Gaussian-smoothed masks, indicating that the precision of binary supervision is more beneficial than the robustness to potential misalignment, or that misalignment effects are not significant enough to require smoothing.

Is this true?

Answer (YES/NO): NO